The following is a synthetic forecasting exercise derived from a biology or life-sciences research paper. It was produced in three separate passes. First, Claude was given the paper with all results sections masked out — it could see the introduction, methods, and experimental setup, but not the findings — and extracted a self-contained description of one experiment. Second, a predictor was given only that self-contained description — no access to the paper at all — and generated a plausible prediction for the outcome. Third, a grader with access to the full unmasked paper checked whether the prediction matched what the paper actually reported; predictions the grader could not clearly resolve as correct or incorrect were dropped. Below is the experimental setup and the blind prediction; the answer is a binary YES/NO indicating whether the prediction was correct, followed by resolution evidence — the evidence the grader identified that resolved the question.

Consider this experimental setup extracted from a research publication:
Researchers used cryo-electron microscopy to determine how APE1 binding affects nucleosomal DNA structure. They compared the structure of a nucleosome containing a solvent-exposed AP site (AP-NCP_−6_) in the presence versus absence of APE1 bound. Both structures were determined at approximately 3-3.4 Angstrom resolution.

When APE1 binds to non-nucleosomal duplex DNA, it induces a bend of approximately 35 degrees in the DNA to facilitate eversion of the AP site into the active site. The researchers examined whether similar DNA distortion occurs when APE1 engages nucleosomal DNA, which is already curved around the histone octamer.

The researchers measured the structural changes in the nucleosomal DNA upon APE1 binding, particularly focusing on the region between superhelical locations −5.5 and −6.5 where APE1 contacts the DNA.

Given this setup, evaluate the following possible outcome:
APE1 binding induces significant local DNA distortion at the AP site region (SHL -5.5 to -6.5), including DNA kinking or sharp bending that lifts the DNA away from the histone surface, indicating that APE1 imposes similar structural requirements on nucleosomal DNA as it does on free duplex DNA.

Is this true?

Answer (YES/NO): YES